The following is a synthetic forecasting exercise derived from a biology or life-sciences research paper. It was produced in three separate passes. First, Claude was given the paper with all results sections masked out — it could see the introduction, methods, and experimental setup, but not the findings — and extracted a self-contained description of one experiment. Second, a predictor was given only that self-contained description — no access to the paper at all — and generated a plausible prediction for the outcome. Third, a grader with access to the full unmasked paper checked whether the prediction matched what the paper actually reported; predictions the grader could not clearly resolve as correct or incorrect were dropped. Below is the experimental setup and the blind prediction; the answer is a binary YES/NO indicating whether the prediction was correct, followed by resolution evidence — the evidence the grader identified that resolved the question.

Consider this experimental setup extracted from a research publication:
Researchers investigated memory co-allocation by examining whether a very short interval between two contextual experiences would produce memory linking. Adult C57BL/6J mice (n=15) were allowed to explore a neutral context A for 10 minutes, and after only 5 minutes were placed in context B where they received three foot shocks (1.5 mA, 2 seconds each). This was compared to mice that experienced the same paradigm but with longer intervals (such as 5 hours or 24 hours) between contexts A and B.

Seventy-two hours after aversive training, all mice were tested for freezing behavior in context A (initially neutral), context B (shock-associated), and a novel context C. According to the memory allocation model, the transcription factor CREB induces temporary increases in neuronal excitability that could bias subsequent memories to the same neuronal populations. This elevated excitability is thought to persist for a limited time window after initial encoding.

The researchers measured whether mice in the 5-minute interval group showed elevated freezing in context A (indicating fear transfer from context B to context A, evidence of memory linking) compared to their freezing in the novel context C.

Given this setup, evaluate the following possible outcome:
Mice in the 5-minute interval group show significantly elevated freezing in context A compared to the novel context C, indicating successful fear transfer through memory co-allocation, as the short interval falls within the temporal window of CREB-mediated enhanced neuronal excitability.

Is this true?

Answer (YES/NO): NO